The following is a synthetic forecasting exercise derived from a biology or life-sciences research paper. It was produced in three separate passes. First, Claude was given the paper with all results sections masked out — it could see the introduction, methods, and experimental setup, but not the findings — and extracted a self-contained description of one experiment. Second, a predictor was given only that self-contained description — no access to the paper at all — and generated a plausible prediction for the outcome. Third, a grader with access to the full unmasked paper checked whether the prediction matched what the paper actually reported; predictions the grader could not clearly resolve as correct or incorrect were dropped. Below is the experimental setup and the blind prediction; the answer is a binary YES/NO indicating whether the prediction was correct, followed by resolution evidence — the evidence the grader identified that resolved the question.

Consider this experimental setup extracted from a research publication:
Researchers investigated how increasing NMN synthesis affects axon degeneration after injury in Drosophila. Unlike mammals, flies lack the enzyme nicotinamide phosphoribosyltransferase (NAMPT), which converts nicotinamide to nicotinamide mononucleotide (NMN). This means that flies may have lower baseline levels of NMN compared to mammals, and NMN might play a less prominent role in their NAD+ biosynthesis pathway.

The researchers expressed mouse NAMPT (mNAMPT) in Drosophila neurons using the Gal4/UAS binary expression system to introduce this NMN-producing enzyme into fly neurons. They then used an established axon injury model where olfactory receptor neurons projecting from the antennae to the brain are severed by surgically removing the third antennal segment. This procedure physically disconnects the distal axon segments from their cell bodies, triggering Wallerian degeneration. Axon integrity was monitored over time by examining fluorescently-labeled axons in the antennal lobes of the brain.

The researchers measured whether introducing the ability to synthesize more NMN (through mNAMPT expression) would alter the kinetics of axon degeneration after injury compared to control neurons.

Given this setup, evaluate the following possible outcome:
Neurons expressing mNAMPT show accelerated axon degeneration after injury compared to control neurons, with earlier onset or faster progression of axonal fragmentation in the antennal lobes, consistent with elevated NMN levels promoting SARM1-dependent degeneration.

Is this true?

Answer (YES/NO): YES